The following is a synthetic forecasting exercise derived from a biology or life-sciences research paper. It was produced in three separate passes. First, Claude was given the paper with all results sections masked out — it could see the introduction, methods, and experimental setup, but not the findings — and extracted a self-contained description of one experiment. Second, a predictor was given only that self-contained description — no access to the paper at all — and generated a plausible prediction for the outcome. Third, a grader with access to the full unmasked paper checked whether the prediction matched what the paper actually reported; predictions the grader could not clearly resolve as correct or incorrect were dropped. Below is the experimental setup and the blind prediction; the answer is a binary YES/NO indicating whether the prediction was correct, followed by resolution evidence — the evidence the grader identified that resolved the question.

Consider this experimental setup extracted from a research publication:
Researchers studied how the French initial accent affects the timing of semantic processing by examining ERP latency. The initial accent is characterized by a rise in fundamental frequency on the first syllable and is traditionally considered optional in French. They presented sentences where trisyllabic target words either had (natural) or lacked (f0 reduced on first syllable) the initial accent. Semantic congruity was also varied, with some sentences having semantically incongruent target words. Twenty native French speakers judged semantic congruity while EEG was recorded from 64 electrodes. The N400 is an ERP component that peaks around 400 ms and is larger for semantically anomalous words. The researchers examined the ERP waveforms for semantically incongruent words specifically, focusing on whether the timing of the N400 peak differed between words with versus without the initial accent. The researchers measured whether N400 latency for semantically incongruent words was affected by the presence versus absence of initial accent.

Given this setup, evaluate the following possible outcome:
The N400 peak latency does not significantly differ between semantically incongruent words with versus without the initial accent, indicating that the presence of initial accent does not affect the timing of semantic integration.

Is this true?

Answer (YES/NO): NO